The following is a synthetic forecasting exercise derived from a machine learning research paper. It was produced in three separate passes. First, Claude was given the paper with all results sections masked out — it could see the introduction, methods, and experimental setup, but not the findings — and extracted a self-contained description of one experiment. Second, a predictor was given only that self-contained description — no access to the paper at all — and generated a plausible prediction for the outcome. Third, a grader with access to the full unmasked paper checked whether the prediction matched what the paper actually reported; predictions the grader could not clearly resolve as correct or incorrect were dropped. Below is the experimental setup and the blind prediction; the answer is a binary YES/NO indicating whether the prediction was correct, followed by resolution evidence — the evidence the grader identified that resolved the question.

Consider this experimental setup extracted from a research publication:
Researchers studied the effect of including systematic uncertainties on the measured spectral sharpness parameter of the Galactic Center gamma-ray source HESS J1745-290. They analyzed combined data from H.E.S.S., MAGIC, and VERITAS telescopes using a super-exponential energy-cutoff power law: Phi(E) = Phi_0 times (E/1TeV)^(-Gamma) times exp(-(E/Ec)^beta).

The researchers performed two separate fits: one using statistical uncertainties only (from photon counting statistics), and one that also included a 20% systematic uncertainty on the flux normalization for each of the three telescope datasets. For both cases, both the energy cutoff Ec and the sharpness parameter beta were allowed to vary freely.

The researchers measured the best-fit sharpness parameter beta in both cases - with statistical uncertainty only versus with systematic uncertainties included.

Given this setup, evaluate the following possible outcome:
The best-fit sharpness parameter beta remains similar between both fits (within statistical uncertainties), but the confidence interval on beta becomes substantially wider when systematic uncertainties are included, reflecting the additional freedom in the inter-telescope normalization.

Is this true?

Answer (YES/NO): NO